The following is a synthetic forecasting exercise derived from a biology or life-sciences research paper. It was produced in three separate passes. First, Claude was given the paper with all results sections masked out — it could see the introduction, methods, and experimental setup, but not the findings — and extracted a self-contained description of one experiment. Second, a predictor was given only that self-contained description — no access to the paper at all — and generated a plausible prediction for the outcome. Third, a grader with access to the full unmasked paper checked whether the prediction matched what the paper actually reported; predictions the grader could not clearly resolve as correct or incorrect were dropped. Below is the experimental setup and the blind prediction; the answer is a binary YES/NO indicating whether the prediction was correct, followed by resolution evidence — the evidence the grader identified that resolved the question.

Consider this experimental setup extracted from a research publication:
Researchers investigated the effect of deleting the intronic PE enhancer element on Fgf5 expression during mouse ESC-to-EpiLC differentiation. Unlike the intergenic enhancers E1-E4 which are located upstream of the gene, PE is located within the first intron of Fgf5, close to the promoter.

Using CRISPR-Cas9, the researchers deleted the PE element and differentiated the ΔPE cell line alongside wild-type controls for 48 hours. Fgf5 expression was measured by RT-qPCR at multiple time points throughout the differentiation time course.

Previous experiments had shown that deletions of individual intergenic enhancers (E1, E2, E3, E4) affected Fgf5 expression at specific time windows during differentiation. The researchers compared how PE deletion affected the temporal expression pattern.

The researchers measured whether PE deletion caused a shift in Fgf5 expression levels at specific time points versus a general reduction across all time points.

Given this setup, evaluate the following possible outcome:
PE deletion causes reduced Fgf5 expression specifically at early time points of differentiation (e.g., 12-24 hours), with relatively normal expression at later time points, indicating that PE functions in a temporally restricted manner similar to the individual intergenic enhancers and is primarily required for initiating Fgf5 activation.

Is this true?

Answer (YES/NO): NO